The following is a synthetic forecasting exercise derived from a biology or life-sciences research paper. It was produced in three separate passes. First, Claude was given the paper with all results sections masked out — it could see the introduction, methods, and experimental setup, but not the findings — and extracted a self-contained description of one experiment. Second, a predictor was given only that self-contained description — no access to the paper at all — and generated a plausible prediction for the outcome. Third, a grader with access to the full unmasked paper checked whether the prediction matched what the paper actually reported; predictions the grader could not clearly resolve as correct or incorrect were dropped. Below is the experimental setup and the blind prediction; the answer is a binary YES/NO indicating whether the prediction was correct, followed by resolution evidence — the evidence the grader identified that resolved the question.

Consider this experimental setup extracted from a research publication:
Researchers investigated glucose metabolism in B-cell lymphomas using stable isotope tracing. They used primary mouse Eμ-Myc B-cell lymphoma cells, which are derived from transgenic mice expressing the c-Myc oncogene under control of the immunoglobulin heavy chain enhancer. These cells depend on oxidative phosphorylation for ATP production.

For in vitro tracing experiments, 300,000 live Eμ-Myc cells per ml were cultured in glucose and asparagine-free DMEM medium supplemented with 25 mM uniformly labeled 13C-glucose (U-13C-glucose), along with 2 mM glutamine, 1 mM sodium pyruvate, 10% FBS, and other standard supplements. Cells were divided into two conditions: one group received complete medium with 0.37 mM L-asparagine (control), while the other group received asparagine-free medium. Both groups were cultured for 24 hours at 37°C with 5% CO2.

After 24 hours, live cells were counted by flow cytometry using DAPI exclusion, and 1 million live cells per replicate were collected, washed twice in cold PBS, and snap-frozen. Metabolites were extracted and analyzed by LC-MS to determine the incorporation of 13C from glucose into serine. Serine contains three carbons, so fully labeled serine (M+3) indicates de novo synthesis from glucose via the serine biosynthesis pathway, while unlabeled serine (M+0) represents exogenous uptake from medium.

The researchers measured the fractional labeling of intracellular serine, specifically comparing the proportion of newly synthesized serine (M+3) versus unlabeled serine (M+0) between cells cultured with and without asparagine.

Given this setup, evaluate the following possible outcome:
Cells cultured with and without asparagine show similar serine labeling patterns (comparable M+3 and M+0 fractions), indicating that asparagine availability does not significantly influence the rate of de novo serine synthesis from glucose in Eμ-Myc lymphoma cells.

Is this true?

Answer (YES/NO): NO